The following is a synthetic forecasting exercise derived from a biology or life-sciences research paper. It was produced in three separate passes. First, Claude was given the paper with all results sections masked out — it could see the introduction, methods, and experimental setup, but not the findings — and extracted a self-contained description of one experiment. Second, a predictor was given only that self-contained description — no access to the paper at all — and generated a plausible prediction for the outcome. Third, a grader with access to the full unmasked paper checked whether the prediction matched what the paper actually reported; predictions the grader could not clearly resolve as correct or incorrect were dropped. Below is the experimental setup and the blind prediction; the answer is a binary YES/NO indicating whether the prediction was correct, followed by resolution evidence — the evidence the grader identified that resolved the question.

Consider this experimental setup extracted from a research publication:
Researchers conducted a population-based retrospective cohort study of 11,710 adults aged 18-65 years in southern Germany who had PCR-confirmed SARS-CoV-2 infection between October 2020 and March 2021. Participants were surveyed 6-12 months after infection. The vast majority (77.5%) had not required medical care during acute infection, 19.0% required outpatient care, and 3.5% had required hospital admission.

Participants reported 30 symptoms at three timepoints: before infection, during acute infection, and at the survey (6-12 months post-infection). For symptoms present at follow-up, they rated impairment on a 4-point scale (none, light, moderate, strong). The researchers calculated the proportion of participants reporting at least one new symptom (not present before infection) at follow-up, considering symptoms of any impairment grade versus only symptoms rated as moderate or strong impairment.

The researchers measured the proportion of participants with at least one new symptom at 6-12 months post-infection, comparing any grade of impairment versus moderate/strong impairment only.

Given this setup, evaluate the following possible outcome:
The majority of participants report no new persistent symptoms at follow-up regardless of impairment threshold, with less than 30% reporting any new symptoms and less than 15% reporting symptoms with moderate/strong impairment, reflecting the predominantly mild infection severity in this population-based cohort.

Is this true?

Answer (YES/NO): NO